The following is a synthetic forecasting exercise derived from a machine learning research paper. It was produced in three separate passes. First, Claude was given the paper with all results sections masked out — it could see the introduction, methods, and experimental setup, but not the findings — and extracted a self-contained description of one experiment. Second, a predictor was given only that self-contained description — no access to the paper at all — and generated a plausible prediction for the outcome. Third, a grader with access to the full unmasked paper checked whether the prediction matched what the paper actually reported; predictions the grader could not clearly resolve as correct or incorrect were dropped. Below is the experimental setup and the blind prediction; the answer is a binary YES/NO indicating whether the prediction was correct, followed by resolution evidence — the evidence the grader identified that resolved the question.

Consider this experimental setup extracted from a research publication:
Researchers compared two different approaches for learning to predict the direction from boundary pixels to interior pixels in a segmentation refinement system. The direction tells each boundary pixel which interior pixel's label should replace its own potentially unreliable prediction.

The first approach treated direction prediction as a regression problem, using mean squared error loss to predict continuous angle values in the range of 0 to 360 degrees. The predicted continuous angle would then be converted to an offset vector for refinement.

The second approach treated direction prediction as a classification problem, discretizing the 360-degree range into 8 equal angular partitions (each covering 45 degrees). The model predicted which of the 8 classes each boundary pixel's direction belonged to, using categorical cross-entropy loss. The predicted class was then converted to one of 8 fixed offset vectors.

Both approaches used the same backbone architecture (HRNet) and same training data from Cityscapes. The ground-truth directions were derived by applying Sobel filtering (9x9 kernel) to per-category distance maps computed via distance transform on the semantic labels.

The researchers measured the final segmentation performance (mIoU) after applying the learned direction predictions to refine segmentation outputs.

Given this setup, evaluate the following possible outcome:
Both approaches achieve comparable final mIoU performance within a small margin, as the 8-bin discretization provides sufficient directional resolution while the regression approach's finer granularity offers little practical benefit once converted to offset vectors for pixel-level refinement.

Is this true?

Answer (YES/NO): NO